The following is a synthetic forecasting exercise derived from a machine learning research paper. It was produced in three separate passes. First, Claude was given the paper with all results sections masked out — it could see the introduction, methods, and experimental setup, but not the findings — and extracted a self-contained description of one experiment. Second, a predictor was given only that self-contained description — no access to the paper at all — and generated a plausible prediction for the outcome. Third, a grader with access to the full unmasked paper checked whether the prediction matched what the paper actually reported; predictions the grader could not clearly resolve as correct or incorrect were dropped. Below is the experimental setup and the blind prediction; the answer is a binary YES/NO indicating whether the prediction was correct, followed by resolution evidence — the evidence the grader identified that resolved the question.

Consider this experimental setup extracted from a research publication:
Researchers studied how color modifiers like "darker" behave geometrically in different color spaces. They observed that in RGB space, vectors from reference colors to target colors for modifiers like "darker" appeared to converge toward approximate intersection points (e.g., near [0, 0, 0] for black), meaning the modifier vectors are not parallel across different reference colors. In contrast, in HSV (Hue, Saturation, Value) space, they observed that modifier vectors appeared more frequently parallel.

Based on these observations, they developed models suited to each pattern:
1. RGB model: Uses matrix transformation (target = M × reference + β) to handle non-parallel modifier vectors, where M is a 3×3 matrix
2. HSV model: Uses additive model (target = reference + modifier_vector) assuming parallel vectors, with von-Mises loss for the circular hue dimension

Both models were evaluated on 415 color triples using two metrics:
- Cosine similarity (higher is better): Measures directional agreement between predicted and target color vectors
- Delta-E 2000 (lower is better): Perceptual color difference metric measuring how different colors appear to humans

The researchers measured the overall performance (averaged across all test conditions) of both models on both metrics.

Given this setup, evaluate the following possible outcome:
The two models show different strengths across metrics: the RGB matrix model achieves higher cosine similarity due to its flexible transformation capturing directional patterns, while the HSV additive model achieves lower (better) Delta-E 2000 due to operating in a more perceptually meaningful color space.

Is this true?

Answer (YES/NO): NO